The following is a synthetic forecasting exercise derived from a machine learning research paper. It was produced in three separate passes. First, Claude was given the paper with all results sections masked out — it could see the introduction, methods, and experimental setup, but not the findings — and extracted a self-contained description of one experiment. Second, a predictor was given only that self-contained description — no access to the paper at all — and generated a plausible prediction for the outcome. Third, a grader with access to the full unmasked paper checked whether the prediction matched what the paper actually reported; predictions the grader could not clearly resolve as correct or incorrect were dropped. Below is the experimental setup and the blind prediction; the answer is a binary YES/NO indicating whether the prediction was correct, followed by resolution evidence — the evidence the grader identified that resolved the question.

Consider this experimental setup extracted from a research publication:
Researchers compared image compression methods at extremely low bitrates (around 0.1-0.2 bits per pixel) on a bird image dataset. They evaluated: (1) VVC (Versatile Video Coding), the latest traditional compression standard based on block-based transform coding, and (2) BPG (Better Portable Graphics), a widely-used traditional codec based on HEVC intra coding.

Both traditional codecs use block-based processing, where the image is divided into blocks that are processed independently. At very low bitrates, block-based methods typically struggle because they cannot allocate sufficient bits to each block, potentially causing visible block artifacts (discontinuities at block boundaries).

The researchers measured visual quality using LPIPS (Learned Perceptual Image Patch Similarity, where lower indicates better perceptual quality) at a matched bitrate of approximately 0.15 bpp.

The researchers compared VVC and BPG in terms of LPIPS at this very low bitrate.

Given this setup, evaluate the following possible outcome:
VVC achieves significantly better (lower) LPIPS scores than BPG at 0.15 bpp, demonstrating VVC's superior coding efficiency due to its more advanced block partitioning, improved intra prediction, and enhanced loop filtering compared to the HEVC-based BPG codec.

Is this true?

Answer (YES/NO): NO